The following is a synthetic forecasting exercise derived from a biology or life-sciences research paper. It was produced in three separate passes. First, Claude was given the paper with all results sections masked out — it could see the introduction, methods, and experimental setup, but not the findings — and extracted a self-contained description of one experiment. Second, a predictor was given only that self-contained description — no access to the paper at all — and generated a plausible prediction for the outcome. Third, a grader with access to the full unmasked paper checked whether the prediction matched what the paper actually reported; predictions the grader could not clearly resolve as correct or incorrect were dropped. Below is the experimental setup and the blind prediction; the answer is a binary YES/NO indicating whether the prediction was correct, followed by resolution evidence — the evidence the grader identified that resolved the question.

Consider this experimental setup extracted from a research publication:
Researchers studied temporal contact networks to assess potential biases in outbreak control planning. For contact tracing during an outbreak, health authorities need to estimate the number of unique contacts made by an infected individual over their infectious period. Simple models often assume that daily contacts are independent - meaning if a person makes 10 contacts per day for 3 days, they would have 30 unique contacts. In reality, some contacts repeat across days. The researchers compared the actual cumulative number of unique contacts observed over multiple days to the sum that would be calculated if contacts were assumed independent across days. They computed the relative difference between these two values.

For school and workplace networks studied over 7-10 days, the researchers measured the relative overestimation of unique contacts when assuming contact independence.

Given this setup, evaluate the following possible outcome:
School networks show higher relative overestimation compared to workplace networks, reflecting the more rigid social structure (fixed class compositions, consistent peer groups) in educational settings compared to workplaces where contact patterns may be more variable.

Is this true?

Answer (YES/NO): NO